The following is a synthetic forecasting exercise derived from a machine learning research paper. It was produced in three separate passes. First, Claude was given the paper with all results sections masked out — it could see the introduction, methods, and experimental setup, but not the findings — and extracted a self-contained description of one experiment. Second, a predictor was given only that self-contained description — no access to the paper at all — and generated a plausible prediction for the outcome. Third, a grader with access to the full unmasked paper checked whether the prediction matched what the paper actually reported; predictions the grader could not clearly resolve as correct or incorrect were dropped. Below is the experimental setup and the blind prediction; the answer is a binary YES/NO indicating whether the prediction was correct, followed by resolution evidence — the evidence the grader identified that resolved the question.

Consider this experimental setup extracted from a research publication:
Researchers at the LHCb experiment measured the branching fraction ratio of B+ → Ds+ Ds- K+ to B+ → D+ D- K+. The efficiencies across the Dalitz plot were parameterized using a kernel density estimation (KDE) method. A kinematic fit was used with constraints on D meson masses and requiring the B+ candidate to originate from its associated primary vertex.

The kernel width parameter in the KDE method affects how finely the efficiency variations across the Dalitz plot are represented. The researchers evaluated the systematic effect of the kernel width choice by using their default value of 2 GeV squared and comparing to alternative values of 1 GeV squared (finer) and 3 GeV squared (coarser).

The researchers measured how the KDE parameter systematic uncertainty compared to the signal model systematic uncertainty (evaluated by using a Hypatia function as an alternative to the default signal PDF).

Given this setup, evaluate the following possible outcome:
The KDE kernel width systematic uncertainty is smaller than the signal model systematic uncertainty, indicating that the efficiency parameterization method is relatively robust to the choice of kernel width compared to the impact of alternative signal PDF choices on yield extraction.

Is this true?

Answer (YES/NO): NO